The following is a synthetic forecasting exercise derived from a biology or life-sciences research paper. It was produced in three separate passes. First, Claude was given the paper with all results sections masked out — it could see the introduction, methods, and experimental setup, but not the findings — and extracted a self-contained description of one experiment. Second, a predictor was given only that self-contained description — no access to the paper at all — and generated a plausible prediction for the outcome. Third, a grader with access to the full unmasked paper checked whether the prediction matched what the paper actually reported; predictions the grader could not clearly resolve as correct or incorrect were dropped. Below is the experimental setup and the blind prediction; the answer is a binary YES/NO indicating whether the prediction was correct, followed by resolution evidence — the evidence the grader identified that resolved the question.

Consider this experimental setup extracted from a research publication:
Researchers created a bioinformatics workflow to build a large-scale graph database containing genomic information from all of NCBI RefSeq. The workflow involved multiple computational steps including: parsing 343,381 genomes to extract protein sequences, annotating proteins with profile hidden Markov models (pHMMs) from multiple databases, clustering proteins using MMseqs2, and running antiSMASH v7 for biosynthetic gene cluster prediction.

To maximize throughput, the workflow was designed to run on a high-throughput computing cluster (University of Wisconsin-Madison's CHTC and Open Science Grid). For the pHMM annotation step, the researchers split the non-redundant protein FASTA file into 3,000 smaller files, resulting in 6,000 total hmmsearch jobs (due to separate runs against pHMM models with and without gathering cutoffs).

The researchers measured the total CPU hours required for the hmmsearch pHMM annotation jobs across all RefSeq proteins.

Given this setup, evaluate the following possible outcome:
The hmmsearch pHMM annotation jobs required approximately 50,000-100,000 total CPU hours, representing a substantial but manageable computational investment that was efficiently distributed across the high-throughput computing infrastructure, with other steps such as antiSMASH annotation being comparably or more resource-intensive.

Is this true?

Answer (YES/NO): NO